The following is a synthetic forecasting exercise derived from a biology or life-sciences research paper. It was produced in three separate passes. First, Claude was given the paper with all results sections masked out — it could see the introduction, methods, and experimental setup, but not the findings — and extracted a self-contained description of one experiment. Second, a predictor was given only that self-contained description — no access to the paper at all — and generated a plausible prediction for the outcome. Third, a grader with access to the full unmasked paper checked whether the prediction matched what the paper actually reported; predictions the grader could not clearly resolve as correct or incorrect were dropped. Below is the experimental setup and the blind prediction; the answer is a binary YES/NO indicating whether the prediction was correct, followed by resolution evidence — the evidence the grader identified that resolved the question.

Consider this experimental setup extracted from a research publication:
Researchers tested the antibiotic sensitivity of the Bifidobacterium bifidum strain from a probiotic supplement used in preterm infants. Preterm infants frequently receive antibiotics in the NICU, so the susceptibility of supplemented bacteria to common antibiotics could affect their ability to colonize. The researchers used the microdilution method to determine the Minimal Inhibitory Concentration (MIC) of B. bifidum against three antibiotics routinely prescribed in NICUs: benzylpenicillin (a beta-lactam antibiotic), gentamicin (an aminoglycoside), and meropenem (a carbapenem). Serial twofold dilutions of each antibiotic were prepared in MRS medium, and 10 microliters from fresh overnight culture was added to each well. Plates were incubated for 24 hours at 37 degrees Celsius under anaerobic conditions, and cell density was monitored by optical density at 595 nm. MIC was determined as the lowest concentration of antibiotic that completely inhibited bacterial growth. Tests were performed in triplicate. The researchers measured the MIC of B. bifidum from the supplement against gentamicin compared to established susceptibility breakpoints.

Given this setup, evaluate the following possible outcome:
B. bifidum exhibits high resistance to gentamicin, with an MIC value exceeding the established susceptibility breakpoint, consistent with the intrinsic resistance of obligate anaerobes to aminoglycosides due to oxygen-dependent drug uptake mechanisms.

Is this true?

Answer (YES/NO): NO